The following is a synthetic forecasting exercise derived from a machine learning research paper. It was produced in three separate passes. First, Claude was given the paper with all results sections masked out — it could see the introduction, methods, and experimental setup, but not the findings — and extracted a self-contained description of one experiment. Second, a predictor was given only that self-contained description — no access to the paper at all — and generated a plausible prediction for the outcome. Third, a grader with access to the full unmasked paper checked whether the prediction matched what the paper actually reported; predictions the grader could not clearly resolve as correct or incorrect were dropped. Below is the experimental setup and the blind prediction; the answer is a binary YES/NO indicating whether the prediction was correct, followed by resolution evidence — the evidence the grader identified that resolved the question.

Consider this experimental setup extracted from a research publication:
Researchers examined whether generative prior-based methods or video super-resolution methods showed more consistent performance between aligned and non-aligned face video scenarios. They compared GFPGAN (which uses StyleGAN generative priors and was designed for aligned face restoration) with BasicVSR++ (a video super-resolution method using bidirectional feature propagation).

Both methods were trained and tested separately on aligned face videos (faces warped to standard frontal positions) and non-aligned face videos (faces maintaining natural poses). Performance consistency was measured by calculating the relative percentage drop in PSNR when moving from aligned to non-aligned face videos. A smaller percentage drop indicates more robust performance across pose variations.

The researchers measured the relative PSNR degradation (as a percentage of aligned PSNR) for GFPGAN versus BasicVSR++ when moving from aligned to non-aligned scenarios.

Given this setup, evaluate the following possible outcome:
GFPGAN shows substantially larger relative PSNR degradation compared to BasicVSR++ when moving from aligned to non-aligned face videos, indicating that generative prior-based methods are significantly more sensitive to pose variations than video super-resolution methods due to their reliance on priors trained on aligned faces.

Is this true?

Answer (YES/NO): YES